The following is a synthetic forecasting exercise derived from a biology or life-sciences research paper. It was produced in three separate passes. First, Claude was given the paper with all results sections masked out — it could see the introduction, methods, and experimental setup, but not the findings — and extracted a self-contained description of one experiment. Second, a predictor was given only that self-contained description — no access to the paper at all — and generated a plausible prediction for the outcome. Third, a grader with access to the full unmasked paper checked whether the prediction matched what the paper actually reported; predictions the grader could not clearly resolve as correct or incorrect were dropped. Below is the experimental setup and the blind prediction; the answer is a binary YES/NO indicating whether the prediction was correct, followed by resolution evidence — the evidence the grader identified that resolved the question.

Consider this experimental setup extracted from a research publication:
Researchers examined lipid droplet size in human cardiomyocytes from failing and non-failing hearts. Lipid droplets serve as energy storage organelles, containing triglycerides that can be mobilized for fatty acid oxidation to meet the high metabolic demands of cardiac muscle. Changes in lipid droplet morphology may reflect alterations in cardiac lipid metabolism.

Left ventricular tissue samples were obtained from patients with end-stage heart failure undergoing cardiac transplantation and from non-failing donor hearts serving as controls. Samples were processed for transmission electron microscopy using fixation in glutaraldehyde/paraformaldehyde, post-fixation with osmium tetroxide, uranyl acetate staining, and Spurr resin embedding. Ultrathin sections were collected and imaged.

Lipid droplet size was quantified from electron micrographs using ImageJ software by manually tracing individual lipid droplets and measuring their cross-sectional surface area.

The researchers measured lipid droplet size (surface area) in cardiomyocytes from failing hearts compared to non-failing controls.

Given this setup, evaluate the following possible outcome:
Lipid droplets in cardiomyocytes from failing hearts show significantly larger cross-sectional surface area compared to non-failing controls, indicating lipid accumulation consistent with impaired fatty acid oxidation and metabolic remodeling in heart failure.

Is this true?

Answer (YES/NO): NO